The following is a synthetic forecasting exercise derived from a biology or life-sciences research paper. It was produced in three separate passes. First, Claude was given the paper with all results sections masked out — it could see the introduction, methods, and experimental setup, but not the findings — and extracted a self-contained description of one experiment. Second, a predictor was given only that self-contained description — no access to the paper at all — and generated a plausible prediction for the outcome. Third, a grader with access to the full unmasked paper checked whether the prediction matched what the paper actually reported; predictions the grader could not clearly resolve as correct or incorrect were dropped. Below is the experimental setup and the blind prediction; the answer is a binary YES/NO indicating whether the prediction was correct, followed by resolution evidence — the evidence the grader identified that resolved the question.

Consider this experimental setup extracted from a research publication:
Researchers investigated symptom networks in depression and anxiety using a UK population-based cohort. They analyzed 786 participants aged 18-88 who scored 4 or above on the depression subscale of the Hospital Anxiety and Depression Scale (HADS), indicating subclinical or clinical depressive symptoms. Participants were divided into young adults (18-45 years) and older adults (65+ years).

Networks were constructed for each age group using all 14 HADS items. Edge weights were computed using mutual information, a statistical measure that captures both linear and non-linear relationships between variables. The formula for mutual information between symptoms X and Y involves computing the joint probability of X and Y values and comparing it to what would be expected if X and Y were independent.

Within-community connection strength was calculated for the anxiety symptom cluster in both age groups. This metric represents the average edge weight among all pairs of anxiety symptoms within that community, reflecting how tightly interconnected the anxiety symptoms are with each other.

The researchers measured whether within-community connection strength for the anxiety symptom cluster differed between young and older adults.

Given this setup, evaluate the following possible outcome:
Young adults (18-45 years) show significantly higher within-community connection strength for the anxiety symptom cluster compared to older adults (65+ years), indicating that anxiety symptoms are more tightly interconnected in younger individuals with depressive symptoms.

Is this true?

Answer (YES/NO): NO